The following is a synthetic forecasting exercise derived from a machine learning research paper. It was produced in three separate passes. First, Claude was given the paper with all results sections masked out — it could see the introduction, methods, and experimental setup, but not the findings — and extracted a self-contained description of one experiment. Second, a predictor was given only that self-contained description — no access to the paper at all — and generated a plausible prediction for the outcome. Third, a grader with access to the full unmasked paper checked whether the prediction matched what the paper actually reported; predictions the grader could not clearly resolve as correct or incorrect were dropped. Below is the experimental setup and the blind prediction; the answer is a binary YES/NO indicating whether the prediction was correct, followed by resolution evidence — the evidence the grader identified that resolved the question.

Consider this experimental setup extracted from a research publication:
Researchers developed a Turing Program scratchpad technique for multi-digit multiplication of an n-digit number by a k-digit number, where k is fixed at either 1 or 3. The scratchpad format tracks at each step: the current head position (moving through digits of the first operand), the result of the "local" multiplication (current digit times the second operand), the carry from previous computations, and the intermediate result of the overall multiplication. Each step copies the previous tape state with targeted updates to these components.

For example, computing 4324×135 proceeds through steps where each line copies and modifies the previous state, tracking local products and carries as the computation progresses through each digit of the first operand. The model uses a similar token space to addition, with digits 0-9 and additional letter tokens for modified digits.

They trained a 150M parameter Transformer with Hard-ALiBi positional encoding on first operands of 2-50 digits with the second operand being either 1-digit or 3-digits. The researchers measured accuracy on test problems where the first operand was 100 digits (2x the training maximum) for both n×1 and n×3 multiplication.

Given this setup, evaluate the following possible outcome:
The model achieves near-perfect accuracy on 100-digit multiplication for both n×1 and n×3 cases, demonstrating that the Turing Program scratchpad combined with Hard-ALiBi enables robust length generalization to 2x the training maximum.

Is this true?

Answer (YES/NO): YES